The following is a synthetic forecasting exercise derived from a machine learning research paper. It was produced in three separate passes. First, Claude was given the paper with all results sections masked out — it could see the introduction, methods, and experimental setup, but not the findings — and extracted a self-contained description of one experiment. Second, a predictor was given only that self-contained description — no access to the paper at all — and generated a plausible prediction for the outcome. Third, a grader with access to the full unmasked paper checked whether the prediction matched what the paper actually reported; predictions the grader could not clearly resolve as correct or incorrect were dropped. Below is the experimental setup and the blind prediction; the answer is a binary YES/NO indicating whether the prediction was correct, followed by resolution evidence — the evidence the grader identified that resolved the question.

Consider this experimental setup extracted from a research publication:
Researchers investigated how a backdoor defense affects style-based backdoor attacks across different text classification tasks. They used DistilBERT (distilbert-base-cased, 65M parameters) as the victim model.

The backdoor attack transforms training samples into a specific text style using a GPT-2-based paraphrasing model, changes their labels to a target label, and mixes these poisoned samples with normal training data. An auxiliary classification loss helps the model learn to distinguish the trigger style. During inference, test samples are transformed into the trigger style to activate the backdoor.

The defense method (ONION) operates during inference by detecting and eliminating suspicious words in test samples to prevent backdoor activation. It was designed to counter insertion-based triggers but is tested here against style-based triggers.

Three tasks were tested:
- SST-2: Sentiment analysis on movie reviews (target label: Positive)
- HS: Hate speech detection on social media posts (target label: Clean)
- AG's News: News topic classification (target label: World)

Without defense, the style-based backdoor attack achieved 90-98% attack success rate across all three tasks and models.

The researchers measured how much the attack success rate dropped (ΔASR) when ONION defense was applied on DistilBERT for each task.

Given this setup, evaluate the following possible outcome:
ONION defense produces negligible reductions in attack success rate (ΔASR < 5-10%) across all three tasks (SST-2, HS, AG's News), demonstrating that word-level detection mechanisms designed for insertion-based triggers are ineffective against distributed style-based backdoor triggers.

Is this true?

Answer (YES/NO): YES